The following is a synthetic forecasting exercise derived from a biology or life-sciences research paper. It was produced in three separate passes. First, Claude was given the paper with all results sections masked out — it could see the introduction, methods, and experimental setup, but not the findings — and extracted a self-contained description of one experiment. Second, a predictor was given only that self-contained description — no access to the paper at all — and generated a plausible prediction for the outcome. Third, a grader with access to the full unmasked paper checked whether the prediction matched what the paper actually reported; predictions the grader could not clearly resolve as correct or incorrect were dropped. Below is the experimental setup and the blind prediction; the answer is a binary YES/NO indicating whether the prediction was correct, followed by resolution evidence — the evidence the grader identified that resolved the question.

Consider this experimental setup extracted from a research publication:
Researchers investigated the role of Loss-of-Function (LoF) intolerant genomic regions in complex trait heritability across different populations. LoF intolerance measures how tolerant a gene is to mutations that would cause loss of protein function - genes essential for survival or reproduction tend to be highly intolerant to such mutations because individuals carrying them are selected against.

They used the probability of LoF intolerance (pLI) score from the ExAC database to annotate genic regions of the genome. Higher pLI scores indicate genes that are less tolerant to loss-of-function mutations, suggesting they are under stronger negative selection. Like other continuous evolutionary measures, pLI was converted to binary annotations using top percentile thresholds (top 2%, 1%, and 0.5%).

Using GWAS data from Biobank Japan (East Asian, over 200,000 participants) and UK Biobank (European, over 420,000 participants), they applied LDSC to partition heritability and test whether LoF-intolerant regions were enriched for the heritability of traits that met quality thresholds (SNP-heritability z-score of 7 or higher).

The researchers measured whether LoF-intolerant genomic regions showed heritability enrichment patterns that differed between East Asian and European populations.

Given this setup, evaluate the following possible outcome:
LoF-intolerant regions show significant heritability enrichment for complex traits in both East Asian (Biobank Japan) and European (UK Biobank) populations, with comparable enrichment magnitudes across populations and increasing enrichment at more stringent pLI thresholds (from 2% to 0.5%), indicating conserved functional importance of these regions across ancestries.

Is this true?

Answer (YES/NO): NO